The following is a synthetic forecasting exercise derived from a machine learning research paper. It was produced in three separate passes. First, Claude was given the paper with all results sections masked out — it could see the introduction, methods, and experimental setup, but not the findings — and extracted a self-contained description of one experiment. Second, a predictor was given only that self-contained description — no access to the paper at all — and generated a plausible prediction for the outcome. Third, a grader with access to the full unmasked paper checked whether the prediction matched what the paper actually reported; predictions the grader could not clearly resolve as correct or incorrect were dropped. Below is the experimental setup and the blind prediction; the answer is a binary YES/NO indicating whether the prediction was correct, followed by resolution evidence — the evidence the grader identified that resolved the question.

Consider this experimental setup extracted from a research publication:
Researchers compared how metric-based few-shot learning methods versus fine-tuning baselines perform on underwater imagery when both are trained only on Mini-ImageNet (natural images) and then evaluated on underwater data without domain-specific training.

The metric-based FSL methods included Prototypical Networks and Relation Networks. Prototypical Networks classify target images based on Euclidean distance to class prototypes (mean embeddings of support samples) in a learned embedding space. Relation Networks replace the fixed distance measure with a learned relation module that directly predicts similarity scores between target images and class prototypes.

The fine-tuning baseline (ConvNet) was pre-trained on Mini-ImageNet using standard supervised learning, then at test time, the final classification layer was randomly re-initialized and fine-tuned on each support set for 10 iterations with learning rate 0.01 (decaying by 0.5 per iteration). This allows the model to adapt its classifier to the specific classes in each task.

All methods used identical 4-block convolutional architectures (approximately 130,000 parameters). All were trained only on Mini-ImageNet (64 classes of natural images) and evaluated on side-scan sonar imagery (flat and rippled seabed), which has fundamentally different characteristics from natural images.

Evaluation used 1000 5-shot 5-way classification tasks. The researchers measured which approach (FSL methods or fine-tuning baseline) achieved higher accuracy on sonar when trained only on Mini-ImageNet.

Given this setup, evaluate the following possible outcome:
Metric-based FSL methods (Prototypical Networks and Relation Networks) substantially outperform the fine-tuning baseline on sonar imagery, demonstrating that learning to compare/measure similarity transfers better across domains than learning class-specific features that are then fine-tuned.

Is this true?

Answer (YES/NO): NO